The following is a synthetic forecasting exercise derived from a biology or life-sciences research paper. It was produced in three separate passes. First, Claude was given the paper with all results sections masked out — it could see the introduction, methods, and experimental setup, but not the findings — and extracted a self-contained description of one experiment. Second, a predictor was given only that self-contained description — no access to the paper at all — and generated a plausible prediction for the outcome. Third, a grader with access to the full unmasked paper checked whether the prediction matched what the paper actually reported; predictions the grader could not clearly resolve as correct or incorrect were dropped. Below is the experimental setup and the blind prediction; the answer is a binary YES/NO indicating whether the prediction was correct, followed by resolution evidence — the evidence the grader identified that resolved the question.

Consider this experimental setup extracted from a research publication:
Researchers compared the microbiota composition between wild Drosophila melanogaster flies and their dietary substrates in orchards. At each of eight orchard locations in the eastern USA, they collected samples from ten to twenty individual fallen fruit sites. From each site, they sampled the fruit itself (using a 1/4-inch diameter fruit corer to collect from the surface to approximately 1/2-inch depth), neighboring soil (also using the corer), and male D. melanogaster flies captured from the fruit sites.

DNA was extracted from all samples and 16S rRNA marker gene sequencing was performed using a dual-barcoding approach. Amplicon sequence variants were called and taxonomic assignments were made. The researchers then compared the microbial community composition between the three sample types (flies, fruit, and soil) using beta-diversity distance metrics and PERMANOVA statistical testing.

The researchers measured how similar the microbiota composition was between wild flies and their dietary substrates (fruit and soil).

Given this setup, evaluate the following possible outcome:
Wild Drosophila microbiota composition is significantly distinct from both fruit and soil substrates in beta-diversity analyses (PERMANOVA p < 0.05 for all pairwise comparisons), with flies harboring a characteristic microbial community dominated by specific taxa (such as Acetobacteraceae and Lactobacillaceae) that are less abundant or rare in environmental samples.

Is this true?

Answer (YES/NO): NO